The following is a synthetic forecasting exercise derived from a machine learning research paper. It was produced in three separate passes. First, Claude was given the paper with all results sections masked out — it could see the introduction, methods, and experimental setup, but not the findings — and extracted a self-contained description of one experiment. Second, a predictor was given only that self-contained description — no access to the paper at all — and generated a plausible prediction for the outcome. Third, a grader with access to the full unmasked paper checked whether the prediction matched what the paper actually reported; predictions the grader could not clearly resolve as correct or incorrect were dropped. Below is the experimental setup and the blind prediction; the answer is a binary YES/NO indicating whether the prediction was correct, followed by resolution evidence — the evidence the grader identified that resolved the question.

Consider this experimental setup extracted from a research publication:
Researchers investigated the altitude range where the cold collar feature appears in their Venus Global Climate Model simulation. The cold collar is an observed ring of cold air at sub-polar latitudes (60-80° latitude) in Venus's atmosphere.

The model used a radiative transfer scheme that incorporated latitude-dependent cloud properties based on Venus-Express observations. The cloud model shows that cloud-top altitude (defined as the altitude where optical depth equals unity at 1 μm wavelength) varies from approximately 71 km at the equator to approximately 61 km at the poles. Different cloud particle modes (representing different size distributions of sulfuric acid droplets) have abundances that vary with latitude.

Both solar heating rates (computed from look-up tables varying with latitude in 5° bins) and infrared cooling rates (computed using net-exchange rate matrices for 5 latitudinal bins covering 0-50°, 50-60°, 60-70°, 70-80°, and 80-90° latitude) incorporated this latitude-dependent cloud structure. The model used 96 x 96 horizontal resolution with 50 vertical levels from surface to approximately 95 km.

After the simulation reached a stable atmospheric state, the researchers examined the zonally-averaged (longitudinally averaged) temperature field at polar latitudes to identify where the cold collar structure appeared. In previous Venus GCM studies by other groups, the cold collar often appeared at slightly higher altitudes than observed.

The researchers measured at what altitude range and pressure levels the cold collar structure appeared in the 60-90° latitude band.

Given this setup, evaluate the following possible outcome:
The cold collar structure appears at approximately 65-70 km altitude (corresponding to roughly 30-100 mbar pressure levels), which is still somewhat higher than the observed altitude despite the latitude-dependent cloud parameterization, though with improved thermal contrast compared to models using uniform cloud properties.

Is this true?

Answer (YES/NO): NO